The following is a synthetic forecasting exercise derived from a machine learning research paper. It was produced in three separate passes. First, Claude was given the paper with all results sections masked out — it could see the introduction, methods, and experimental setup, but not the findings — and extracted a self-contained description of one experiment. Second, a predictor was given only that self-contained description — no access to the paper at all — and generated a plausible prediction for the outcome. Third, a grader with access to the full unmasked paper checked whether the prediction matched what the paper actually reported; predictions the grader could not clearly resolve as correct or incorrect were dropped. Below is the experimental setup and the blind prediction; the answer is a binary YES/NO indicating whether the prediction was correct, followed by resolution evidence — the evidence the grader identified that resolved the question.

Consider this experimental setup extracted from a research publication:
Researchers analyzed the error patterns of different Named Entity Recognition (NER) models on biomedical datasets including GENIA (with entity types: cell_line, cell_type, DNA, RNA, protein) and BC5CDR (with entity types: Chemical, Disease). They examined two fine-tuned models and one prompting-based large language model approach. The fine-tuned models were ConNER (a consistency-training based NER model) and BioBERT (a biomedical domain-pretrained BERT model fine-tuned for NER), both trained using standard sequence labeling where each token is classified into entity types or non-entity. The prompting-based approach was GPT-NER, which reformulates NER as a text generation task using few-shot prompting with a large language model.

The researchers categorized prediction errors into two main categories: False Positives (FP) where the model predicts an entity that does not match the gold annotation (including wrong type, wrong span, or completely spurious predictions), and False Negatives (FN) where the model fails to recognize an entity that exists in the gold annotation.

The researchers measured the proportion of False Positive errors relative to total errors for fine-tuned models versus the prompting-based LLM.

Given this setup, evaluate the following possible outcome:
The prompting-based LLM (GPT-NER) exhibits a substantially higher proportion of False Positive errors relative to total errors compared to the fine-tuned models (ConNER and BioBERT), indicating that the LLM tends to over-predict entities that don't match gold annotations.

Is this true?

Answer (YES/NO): NO